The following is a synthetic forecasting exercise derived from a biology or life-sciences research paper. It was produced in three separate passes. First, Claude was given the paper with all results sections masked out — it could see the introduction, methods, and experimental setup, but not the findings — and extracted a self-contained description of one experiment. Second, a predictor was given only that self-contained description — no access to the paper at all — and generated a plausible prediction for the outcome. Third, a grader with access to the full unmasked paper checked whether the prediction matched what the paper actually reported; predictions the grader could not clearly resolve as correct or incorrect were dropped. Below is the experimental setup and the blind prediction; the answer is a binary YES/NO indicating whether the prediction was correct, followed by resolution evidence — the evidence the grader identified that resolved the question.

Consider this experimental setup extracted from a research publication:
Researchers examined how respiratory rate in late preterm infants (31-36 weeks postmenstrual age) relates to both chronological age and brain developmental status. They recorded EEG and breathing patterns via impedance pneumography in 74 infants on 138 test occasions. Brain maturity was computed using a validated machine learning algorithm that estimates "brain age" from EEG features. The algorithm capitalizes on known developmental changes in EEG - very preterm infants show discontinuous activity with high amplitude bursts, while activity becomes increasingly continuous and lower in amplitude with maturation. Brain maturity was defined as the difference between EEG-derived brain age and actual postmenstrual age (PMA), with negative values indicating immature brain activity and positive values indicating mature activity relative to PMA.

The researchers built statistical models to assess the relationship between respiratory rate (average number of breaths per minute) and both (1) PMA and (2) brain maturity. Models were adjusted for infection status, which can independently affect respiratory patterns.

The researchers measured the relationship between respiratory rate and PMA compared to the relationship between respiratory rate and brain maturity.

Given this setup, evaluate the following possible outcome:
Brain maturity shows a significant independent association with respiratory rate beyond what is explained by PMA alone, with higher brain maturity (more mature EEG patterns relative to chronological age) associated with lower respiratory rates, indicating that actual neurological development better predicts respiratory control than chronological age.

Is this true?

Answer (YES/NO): NO